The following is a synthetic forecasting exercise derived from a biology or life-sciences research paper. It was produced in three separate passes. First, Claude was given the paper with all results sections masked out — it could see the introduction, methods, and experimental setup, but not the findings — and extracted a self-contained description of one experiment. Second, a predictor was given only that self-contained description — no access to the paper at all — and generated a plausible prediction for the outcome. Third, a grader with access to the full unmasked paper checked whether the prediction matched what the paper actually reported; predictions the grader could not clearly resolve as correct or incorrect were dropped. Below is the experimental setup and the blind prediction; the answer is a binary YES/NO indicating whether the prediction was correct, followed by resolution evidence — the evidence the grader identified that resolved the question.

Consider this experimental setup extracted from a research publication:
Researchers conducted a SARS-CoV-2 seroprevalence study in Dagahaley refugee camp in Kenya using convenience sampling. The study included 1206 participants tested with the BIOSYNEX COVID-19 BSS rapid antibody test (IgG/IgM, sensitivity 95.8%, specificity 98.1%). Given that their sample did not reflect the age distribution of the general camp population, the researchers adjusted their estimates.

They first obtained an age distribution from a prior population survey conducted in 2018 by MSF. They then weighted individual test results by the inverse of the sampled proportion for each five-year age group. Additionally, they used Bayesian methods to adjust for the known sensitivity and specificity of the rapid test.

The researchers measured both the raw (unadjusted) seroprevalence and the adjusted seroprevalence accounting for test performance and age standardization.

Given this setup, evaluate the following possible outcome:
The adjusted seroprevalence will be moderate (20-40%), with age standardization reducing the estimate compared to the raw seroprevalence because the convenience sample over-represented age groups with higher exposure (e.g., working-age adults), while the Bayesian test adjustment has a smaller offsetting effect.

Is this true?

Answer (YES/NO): NO